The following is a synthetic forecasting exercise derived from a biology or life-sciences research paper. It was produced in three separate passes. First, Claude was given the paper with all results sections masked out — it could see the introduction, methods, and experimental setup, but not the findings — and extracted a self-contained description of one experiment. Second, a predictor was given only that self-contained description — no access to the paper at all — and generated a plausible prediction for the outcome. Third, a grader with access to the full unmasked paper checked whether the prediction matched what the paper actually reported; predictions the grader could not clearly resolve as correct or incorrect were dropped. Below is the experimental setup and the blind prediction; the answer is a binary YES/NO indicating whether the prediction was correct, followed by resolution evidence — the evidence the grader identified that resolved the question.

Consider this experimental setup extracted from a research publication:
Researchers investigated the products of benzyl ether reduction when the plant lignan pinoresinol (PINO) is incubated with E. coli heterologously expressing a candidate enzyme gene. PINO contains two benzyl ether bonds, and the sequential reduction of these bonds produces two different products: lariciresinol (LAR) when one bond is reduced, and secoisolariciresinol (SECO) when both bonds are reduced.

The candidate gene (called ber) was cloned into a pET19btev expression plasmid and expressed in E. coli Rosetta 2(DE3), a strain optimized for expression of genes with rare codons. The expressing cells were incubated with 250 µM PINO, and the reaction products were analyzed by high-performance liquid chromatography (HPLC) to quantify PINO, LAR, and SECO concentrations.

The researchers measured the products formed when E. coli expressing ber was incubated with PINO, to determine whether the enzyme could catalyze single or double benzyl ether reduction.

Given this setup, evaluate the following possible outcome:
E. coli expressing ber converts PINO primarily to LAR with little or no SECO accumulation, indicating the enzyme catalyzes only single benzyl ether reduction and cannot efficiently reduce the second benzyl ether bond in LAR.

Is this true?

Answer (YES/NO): NO